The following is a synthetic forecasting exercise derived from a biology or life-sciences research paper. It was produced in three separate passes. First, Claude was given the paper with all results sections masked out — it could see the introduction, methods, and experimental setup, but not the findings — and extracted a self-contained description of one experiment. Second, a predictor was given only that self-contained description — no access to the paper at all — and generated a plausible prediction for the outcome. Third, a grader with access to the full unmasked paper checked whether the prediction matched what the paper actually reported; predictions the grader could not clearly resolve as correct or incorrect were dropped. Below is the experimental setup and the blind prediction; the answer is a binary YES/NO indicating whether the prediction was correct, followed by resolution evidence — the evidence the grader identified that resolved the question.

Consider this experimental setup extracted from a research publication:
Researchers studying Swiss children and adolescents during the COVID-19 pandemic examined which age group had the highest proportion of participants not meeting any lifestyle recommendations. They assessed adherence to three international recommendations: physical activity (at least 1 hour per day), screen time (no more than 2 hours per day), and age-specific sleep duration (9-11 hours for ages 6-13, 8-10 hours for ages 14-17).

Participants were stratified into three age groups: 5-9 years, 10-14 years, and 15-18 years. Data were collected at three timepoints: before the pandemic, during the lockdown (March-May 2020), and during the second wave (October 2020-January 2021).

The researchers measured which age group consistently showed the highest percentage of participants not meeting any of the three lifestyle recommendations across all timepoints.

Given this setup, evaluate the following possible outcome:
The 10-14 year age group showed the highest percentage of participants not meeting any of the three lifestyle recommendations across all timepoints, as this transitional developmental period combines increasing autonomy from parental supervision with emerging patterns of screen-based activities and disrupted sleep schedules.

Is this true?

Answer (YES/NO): NO